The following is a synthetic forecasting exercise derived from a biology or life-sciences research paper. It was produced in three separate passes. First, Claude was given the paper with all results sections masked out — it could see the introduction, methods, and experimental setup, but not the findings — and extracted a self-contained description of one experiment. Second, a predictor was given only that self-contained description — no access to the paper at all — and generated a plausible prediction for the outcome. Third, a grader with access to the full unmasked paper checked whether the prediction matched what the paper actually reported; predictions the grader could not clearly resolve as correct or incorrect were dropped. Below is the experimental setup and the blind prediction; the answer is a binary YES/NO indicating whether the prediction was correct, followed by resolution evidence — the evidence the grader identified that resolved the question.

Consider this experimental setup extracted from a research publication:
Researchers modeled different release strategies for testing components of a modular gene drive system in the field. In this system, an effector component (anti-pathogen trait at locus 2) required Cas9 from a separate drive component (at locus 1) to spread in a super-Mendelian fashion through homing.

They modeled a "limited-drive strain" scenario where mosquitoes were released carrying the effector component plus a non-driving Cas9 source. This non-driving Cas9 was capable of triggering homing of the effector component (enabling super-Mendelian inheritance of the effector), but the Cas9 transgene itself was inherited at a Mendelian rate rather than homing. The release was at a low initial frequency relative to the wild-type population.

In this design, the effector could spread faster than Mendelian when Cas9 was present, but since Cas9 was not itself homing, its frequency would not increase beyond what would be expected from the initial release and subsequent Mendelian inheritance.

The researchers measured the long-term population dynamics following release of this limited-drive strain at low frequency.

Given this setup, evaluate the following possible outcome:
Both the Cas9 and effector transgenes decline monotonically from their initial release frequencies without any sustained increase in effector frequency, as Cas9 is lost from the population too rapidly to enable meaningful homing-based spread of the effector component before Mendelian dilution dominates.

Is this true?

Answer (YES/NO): NO